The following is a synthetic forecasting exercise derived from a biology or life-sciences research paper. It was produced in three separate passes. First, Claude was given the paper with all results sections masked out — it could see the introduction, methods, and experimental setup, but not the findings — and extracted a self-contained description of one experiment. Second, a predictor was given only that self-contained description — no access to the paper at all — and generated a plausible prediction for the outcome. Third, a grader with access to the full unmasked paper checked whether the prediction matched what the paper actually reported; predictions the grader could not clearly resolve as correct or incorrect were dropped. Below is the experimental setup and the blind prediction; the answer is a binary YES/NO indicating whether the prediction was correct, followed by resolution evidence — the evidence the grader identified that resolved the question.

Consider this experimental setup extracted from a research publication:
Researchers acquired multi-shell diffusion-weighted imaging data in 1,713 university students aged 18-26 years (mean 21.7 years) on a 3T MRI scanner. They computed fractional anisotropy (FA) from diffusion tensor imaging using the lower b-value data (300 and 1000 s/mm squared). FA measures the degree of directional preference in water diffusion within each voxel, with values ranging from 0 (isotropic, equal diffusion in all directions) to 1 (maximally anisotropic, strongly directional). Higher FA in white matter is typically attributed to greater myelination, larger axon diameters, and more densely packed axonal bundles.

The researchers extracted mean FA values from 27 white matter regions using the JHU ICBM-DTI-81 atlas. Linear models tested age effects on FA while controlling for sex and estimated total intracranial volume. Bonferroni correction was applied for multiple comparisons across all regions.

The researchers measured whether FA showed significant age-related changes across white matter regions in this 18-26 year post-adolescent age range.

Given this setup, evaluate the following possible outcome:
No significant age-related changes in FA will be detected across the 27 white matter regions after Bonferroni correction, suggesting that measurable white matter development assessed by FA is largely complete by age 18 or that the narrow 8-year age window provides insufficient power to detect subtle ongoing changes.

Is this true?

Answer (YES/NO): YES